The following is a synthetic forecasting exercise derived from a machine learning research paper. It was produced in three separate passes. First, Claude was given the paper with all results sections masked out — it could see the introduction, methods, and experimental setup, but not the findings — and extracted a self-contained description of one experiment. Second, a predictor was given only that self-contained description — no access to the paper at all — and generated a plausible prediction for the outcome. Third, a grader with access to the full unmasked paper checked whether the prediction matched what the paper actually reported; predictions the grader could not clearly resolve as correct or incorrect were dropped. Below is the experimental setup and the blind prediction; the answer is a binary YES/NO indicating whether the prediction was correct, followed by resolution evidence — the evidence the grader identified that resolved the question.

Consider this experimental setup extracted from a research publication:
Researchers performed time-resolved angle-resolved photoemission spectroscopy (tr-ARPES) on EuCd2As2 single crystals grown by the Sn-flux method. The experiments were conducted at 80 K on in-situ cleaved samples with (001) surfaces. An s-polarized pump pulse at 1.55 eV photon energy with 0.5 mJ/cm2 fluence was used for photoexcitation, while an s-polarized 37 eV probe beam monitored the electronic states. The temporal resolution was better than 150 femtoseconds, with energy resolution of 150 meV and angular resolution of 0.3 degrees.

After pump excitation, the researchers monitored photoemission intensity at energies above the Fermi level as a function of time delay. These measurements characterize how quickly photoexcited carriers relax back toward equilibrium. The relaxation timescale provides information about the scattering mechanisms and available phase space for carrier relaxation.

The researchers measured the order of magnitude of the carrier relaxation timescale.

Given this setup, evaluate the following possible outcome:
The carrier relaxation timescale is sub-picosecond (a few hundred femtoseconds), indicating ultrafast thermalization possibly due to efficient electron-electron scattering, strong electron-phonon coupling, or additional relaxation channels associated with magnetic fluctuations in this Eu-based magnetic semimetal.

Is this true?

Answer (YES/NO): NO